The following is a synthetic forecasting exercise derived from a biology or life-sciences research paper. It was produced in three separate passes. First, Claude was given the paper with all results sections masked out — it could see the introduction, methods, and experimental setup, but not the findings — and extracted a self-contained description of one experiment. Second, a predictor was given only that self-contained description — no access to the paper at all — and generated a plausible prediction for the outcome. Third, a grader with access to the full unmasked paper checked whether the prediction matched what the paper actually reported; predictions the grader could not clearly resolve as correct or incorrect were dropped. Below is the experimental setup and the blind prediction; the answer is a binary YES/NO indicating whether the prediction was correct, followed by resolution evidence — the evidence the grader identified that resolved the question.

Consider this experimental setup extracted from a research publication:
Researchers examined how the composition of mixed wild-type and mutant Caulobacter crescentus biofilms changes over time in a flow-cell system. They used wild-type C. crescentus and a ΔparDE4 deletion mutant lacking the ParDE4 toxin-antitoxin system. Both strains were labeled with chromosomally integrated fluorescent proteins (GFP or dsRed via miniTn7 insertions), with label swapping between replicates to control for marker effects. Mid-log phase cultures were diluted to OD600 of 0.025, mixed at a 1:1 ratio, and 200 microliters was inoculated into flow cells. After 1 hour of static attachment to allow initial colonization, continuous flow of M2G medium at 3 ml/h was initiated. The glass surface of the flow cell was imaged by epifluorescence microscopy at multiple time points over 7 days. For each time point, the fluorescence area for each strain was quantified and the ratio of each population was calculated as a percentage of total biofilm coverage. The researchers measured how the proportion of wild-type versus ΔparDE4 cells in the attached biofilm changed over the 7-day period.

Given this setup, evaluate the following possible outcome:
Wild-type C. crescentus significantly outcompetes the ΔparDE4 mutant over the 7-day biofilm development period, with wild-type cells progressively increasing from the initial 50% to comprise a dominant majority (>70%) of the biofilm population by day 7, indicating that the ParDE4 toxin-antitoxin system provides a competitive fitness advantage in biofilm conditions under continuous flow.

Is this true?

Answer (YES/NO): NO